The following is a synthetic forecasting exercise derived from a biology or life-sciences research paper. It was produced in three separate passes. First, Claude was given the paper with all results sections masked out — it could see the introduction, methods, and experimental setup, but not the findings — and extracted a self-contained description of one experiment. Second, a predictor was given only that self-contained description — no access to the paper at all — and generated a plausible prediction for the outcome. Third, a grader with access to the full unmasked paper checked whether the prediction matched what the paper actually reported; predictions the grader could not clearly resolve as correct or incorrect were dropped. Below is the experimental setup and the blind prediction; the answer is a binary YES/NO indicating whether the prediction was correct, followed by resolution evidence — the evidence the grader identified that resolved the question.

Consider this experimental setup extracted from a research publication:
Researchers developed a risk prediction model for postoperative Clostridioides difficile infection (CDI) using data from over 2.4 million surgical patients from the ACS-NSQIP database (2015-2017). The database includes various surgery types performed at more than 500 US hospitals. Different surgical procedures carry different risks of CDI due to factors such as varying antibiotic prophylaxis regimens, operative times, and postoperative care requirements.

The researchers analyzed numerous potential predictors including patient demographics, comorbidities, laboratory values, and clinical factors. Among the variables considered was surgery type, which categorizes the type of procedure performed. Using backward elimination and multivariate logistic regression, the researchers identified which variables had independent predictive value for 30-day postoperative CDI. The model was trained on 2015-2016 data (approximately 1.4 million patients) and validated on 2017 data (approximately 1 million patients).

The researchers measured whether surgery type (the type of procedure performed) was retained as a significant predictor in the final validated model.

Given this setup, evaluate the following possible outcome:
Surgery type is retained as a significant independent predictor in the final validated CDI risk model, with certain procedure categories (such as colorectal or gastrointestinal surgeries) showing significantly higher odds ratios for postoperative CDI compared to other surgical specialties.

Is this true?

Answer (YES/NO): YES